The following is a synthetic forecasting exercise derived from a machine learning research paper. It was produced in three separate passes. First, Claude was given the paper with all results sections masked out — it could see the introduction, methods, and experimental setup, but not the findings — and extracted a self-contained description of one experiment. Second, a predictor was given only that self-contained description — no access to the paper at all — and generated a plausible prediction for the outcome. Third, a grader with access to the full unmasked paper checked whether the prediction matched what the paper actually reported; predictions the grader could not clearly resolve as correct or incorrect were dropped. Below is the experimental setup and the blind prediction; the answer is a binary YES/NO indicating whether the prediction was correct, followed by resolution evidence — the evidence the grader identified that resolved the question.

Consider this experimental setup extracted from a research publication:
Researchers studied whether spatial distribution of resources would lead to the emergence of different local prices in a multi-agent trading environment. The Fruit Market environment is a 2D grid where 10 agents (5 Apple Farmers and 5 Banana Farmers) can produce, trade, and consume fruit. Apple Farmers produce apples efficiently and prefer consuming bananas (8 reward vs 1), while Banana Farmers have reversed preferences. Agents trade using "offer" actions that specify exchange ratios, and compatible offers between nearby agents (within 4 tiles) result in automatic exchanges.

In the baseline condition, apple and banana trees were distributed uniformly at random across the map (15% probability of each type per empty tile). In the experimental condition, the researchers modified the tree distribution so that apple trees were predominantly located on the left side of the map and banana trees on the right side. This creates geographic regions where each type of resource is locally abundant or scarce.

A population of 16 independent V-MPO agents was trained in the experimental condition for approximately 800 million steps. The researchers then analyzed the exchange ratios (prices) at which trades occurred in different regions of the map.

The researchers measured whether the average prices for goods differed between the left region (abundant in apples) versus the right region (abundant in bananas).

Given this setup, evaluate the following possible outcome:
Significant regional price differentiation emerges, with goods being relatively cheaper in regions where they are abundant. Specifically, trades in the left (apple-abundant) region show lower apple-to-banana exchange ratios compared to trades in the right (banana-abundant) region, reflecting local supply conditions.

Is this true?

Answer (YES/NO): NO